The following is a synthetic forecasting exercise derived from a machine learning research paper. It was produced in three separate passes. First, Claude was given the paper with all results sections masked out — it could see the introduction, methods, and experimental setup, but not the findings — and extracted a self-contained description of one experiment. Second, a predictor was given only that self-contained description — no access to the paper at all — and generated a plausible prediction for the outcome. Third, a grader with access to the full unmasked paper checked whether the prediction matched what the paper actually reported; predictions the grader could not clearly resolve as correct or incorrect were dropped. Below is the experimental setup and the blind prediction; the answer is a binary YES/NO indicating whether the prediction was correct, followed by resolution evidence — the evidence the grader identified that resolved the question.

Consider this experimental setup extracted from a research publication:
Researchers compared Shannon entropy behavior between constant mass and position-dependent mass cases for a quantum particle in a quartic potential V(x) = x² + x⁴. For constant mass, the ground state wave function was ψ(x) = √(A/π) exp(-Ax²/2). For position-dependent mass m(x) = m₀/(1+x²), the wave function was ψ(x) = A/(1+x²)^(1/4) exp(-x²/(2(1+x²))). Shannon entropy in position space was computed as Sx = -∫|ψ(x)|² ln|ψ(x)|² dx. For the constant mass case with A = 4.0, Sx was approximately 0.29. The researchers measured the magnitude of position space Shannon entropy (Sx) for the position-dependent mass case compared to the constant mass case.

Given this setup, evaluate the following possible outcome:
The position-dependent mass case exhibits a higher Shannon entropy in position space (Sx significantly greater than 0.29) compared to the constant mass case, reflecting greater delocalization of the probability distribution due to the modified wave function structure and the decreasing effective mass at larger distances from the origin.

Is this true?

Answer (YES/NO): YES